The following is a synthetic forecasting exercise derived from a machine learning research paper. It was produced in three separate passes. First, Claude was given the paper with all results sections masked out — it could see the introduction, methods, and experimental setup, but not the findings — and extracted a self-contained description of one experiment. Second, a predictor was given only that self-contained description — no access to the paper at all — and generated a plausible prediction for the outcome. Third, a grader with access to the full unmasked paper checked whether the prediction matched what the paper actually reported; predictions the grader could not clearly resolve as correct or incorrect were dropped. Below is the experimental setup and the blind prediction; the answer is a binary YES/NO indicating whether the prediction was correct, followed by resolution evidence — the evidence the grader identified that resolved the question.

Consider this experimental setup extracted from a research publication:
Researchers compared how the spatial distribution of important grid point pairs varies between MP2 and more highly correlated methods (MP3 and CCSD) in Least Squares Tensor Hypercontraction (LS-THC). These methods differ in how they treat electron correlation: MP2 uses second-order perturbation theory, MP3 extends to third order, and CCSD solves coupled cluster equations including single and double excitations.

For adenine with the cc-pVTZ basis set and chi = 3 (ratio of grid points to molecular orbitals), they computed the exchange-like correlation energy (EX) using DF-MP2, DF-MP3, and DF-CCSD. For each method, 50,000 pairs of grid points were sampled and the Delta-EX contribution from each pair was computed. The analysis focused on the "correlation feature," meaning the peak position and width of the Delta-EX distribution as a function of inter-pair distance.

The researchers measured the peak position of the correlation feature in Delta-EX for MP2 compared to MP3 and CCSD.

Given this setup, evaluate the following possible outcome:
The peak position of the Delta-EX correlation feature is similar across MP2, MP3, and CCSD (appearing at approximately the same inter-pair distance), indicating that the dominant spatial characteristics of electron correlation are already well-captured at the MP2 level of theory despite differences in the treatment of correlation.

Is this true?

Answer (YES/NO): YES